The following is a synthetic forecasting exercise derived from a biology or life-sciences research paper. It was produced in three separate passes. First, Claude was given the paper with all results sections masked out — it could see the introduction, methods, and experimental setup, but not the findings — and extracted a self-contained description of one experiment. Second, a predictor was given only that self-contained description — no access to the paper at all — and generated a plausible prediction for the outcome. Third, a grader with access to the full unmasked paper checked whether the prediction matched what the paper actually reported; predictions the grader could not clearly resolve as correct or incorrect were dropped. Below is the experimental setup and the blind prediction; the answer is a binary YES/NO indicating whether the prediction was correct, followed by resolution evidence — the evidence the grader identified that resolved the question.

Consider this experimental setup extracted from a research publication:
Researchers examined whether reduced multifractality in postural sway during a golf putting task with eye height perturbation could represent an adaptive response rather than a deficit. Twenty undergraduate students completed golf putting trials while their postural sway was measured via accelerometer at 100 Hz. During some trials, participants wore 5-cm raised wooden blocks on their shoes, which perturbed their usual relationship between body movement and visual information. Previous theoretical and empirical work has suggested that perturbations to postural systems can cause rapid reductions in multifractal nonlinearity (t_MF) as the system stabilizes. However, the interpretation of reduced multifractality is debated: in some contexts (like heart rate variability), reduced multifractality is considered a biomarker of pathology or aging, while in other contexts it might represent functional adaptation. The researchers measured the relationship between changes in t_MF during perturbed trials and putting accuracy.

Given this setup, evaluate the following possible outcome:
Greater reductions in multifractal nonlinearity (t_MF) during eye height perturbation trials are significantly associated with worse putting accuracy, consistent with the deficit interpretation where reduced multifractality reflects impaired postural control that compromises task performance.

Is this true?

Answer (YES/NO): NO